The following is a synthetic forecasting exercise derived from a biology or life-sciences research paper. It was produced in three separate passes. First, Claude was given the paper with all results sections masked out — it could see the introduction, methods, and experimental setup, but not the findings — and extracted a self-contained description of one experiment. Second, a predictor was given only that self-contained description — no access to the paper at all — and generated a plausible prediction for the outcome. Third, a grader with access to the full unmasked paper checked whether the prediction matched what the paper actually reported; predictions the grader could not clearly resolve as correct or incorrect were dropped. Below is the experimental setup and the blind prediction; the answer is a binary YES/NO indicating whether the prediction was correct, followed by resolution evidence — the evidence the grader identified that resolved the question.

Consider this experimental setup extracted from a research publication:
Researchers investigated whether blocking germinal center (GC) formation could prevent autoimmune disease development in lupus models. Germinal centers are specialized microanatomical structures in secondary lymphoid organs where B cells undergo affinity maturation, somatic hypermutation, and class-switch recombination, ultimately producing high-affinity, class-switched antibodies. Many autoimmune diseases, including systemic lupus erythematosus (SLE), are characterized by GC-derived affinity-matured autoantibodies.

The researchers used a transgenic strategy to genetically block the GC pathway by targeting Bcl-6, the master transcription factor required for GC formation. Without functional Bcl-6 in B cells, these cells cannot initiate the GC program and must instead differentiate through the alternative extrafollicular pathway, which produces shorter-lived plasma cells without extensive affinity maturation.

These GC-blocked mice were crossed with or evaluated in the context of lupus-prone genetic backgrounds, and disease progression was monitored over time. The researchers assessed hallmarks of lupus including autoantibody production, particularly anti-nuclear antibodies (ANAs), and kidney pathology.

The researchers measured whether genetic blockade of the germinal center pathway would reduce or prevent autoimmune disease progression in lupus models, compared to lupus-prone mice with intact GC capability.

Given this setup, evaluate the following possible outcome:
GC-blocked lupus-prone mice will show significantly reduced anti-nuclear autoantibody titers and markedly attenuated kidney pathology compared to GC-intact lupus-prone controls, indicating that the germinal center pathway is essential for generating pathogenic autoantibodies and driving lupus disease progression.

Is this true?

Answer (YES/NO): NO